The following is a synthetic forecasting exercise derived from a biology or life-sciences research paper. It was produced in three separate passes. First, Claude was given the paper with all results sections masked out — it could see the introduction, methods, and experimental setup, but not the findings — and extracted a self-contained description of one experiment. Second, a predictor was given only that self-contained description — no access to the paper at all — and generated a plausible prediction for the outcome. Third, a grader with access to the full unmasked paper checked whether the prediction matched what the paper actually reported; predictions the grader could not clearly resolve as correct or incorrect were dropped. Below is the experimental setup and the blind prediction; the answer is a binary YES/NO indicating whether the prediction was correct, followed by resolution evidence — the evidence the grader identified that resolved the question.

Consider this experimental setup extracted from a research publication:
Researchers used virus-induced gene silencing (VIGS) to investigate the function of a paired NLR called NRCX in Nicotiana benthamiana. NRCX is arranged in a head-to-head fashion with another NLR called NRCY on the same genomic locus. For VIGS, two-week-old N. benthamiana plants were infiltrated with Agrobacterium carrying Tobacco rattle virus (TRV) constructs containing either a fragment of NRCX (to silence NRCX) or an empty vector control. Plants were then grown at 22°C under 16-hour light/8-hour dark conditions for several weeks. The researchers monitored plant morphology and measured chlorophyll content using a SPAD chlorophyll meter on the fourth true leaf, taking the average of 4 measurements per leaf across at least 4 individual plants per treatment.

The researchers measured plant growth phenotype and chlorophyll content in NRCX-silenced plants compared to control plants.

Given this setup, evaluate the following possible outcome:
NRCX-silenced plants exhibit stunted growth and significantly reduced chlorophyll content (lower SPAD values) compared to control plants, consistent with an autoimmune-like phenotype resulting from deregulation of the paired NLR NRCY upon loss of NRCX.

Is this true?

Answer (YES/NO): YES